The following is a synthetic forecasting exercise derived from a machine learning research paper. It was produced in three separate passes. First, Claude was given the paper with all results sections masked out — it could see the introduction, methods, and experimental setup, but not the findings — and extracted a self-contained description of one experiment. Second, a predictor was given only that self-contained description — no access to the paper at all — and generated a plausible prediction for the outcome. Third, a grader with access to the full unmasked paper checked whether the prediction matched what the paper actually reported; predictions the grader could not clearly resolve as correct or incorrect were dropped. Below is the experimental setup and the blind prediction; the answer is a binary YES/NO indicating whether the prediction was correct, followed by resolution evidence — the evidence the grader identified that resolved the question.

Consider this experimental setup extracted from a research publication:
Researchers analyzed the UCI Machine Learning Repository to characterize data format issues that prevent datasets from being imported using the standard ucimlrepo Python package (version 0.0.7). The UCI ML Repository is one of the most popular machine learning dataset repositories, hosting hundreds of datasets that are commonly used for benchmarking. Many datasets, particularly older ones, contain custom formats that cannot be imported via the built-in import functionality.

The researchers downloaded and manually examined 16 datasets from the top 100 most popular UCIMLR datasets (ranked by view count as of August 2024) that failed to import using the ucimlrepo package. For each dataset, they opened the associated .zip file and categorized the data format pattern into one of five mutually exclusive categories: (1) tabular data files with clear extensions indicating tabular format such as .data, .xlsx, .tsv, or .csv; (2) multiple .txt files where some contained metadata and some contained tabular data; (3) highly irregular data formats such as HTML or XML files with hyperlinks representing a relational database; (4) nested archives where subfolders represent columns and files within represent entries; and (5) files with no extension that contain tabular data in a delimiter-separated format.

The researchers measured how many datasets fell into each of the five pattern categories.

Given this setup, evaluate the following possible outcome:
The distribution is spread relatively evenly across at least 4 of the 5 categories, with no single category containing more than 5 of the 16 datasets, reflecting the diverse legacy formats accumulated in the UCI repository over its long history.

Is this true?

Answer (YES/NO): NO